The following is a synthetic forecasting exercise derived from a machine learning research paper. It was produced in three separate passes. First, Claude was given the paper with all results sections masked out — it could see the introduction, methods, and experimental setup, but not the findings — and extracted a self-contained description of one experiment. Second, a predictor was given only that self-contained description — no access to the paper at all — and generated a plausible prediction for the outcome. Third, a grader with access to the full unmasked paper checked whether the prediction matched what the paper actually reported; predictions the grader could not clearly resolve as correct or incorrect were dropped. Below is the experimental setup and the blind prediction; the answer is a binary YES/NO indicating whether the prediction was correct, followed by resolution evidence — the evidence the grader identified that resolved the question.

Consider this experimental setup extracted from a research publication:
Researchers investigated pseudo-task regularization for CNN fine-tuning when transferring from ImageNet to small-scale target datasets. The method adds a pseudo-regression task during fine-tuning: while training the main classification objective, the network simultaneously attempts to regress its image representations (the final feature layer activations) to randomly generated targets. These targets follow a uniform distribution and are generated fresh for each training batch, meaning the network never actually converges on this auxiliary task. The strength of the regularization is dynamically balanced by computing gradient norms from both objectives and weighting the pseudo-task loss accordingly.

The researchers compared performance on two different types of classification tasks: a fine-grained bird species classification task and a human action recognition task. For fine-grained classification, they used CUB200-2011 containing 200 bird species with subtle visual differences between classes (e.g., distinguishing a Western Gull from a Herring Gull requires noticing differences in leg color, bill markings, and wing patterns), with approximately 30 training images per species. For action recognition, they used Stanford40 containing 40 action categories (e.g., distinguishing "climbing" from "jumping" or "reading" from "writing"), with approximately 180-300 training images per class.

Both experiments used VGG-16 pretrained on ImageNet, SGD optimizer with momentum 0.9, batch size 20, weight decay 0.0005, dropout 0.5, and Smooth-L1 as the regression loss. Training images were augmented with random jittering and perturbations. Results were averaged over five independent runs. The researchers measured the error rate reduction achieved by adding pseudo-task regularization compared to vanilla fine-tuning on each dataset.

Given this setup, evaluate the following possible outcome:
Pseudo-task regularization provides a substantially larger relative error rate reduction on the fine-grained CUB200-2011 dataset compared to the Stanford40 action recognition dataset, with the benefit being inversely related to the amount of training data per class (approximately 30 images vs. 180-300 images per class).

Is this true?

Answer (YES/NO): NO